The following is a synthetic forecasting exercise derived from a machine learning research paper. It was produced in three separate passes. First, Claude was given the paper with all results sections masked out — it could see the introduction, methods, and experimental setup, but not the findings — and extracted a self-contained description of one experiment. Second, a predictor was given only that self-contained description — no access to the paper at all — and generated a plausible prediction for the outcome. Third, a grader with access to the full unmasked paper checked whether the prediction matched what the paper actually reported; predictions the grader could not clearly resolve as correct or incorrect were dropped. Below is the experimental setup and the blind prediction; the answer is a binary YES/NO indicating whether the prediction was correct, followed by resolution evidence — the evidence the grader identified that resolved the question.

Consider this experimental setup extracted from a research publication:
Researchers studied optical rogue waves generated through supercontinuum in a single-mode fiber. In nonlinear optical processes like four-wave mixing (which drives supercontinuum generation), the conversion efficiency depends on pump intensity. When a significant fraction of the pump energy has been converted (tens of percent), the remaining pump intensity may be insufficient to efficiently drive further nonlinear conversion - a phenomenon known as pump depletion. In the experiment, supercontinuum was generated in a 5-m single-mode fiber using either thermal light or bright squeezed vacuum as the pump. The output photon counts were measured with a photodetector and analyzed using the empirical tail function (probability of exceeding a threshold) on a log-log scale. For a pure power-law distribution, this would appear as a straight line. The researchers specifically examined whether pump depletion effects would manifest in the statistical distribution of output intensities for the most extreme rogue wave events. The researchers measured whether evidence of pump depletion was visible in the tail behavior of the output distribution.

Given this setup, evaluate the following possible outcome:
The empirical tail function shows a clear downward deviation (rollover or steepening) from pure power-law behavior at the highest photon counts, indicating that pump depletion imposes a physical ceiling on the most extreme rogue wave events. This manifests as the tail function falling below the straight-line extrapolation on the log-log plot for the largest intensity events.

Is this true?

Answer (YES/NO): YES